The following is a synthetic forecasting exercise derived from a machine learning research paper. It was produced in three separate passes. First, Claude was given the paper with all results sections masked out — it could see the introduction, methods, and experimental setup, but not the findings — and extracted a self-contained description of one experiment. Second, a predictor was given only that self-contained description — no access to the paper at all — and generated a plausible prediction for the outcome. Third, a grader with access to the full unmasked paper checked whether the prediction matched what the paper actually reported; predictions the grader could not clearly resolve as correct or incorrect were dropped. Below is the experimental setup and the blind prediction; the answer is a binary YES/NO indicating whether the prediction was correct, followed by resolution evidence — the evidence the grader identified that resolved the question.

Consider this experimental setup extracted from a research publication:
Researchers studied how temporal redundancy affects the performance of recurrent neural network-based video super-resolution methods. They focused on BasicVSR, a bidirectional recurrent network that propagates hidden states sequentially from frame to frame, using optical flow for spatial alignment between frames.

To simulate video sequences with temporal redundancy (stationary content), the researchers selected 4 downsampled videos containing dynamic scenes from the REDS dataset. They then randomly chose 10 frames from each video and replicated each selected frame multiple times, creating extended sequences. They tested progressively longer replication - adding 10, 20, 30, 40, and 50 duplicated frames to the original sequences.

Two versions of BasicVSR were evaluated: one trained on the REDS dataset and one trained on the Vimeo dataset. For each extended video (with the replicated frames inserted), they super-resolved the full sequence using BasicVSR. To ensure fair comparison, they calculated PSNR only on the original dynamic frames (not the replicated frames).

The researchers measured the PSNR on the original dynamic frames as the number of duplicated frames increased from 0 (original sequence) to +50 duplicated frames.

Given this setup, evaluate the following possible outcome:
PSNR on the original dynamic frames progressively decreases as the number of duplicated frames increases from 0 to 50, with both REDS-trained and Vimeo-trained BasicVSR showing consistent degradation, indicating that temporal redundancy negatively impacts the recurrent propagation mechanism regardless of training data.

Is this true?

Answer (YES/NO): YES